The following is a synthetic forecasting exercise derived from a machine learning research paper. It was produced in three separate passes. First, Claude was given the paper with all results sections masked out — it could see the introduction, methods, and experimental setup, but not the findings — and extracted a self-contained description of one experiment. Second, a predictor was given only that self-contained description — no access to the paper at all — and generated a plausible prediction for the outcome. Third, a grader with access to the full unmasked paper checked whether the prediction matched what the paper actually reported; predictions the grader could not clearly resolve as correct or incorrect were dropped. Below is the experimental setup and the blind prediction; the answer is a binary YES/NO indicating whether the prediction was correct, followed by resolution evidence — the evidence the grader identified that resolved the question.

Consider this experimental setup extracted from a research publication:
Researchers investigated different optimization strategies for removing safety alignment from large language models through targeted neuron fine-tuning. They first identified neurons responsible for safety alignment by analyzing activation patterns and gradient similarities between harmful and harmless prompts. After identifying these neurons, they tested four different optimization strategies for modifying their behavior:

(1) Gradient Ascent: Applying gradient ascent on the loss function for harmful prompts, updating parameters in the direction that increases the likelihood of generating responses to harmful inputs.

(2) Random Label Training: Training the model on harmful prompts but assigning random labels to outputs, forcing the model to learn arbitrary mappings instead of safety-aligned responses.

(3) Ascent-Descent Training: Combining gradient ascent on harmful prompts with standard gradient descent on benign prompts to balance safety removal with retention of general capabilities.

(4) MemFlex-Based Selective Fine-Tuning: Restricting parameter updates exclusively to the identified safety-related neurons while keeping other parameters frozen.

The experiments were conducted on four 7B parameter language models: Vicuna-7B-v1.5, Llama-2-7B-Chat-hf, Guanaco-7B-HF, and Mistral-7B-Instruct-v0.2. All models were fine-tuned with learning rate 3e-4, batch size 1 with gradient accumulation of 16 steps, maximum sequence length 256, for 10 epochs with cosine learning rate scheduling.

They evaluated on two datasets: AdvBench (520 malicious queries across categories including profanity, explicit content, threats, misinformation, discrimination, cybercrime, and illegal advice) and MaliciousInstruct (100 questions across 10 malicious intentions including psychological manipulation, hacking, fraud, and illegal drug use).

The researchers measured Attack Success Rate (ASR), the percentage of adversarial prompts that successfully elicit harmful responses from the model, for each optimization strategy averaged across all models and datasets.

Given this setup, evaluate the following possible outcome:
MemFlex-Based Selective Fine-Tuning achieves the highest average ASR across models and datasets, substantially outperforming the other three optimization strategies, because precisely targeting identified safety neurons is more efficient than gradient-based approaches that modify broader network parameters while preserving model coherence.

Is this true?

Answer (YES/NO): YES